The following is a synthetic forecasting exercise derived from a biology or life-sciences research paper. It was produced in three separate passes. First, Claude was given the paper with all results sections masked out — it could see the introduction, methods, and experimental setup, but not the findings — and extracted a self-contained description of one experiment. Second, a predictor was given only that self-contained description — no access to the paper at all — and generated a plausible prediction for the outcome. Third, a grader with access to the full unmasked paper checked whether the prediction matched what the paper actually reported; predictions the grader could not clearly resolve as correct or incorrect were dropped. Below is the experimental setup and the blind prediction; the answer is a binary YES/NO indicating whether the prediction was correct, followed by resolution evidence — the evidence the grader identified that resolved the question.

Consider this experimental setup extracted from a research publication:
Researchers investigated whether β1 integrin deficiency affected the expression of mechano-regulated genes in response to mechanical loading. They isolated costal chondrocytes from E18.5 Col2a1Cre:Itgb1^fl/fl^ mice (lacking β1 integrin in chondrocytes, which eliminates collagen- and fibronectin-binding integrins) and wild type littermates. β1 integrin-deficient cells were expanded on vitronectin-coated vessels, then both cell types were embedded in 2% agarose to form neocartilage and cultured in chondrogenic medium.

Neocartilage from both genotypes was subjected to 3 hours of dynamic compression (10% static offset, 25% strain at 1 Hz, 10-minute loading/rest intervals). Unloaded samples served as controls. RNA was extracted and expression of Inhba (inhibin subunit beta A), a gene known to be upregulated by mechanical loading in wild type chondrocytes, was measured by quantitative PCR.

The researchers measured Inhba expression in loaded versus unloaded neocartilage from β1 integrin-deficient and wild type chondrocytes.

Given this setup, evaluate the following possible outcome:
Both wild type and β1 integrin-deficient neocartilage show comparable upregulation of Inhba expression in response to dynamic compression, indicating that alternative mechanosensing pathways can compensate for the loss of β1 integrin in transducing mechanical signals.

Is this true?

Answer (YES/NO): NO